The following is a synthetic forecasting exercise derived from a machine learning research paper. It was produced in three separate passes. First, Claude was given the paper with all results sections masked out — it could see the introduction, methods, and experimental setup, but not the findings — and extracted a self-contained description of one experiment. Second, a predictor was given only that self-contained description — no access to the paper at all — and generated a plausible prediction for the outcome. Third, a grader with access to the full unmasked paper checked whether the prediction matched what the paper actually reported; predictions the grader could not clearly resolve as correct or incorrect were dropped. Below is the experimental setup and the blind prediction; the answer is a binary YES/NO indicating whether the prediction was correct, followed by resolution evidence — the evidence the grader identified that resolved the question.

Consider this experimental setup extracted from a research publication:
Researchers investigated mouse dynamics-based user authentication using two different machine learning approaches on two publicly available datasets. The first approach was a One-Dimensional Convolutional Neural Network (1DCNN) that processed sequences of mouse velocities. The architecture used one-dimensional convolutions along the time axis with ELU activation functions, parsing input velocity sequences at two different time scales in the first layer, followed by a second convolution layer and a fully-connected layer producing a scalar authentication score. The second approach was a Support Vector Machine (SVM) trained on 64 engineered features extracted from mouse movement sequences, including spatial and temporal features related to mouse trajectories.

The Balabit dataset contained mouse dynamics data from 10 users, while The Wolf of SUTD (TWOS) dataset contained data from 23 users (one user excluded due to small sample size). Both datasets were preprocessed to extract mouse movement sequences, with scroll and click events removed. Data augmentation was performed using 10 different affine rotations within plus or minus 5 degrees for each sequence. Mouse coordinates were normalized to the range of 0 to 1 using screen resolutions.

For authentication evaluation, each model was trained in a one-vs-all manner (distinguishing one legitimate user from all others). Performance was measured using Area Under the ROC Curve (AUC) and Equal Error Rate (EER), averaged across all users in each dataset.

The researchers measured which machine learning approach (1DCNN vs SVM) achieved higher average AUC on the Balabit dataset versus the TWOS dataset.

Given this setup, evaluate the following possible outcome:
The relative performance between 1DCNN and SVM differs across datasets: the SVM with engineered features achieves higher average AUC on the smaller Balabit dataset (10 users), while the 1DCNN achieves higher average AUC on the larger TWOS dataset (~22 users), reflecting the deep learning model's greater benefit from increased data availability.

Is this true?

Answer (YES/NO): NO